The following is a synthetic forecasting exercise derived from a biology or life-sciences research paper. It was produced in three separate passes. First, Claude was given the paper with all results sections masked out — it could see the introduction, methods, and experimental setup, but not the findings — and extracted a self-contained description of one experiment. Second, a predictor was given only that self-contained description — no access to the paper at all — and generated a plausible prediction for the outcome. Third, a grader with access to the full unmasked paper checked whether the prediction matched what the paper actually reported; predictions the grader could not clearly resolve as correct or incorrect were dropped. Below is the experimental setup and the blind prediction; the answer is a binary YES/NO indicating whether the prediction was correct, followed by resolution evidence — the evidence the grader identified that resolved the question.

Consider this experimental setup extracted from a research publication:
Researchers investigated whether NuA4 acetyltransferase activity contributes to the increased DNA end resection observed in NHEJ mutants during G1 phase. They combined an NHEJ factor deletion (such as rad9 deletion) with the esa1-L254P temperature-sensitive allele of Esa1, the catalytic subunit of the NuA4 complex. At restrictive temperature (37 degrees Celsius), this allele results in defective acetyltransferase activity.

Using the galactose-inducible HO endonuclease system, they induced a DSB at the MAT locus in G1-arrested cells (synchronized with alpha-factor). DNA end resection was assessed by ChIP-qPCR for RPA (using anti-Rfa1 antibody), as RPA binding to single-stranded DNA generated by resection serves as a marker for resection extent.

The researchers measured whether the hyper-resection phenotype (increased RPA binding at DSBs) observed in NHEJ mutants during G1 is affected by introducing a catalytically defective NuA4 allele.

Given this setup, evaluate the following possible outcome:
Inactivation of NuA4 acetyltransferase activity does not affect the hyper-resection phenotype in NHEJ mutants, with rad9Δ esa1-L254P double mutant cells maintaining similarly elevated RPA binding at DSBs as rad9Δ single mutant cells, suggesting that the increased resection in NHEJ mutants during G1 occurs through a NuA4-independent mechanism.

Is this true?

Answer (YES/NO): NO